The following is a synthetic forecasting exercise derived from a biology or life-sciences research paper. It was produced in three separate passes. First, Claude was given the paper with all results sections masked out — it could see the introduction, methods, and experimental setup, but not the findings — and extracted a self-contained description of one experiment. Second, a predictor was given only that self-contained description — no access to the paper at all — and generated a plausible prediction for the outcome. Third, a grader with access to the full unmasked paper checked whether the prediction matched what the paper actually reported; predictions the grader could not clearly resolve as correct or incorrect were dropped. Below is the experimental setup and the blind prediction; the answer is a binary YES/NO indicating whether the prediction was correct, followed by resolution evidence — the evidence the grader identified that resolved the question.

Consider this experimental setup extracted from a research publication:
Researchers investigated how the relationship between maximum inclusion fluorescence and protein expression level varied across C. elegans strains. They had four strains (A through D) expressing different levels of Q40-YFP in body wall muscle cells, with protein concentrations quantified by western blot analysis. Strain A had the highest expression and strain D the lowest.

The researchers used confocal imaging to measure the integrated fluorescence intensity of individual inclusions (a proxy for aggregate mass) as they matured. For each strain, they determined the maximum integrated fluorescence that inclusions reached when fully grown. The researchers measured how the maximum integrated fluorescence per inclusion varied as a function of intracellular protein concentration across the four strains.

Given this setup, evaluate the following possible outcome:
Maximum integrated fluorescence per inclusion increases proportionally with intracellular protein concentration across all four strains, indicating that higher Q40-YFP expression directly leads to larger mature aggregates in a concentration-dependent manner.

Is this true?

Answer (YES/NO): YES